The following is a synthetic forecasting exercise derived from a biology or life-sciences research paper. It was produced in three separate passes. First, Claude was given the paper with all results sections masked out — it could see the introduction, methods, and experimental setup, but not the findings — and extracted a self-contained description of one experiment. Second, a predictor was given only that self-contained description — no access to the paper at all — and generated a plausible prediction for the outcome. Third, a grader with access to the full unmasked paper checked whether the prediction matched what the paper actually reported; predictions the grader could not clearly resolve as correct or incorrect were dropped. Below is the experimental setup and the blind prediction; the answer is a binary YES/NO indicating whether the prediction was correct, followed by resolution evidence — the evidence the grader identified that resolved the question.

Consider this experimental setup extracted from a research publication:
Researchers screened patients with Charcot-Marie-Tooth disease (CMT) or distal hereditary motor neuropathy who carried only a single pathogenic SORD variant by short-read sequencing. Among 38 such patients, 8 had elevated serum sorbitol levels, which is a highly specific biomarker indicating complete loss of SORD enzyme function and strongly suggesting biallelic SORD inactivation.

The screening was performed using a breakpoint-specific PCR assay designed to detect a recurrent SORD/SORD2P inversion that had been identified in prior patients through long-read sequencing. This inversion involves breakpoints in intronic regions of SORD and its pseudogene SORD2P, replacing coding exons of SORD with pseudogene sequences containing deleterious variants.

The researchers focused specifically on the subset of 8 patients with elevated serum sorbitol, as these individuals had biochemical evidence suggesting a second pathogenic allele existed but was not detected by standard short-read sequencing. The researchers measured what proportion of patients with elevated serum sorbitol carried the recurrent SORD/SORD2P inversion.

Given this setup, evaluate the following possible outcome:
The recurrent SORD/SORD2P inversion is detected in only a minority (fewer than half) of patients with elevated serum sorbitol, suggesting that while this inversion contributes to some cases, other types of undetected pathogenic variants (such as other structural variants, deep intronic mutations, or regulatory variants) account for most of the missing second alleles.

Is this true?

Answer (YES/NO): NO